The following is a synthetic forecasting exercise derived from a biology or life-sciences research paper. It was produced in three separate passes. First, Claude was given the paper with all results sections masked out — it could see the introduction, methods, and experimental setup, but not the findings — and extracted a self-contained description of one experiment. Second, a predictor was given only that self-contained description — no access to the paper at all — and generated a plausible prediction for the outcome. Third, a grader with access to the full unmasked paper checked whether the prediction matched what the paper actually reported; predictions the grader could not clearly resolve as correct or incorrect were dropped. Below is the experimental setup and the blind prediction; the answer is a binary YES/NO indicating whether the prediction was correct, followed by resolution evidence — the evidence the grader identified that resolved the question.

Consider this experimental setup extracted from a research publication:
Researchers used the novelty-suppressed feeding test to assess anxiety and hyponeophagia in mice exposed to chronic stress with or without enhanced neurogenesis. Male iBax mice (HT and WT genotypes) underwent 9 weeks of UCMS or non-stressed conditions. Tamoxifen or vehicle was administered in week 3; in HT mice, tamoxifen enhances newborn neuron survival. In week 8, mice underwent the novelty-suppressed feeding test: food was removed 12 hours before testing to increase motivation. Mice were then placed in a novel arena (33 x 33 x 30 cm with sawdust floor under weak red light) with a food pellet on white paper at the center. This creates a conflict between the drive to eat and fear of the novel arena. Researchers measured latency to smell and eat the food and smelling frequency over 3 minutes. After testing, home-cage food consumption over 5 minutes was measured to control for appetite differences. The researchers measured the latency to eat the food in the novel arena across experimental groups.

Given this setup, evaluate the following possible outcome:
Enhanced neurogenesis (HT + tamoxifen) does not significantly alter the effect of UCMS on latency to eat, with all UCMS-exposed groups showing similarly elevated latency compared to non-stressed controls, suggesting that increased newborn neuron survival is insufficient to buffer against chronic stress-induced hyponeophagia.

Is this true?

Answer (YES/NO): NO